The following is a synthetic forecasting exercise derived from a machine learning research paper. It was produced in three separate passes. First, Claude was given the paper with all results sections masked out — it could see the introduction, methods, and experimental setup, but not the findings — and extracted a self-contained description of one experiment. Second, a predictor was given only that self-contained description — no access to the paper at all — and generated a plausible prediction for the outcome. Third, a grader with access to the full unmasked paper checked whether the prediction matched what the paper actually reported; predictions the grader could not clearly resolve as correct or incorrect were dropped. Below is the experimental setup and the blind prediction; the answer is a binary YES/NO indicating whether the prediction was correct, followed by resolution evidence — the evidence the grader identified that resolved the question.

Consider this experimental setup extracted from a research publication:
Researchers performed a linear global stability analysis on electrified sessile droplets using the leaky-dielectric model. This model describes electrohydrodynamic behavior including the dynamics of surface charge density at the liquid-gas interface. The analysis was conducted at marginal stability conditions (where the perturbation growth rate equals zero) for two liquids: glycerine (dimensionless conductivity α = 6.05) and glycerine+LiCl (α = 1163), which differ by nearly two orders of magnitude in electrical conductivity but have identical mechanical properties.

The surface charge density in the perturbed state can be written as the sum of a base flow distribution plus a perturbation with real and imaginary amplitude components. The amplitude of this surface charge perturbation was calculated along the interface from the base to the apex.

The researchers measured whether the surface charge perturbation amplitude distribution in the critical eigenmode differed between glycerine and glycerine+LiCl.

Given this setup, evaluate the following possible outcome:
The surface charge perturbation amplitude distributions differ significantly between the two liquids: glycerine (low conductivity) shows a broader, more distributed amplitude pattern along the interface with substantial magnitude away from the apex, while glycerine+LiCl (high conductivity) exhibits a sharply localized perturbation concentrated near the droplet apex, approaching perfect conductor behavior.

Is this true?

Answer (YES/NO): NO